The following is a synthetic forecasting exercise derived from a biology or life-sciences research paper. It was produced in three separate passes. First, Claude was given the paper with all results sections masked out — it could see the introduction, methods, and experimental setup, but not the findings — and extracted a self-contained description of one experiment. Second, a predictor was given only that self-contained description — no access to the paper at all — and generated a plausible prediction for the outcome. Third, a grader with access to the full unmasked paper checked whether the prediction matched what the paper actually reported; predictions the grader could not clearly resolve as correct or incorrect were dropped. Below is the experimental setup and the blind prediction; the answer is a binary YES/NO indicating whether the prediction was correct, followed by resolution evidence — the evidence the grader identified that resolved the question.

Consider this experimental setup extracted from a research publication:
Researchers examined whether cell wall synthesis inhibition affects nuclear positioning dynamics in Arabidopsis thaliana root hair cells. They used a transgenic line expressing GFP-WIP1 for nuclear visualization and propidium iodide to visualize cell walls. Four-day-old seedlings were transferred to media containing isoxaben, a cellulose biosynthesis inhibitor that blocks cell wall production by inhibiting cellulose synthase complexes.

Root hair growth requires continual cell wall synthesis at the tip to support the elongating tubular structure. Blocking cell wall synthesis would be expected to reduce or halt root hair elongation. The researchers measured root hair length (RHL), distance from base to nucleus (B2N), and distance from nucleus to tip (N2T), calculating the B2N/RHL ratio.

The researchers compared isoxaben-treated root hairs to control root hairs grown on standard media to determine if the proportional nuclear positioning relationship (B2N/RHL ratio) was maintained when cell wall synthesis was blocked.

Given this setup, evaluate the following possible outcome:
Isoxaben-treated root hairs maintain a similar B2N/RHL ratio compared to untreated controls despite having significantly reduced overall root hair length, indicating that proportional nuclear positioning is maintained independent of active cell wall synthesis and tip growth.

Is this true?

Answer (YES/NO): YES